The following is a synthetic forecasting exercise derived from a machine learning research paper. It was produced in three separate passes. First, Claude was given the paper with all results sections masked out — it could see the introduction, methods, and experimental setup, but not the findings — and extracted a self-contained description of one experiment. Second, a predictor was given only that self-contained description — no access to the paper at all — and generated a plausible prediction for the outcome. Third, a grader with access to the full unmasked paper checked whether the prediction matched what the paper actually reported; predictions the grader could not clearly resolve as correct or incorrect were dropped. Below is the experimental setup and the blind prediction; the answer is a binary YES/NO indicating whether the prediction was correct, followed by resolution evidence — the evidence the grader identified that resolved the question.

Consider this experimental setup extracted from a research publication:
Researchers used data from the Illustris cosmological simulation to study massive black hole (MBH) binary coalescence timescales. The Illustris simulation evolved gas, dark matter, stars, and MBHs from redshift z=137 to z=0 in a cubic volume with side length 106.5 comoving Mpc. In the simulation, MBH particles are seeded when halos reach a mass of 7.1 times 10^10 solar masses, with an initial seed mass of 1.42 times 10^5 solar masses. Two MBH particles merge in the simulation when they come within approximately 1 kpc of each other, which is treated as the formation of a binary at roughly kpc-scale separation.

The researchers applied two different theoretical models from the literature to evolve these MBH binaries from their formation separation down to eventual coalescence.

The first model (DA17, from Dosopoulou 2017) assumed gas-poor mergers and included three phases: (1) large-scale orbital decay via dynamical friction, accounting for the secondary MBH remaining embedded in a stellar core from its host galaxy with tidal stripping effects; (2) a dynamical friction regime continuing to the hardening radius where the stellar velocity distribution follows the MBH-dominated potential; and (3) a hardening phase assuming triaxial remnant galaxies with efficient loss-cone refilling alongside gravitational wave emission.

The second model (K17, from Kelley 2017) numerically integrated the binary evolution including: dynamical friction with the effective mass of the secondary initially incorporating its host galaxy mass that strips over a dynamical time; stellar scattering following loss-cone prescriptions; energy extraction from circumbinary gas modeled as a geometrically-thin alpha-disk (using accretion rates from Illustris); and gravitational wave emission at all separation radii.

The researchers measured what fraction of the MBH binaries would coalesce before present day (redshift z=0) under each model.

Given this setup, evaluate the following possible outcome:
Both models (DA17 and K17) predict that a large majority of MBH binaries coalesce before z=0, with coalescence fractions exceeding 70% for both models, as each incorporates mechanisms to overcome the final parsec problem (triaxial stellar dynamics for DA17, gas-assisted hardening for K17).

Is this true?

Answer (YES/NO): NO